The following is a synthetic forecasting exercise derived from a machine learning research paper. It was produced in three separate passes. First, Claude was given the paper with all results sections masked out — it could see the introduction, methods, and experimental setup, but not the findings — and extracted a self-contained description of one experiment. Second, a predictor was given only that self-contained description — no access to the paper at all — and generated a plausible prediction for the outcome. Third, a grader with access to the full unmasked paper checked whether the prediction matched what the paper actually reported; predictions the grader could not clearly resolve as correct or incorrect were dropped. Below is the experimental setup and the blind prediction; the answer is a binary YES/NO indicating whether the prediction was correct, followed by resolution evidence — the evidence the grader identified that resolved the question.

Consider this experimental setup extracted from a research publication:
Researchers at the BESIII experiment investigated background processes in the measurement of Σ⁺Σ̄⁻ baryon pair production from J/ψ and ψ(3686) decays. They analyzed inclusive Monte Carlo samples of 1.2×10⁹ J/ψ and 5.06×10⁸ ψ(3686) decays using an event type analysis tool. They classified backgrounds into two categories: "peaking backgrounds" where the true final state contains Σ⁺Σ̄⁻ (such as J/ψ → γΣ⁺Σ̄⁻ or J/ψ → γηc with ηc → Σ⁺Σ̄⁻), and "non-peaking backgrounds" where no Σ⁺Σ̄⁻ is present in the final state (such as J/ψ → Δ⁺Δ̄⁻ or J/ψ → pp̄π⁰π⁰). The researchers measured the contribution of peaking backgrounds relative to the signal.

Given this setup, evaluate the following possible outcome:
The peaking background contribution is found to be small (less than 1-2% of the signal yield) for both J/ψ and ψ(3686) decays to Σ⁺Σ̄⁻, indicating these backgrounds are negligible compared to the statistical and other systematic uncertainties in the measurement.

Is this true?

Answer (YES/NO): YES